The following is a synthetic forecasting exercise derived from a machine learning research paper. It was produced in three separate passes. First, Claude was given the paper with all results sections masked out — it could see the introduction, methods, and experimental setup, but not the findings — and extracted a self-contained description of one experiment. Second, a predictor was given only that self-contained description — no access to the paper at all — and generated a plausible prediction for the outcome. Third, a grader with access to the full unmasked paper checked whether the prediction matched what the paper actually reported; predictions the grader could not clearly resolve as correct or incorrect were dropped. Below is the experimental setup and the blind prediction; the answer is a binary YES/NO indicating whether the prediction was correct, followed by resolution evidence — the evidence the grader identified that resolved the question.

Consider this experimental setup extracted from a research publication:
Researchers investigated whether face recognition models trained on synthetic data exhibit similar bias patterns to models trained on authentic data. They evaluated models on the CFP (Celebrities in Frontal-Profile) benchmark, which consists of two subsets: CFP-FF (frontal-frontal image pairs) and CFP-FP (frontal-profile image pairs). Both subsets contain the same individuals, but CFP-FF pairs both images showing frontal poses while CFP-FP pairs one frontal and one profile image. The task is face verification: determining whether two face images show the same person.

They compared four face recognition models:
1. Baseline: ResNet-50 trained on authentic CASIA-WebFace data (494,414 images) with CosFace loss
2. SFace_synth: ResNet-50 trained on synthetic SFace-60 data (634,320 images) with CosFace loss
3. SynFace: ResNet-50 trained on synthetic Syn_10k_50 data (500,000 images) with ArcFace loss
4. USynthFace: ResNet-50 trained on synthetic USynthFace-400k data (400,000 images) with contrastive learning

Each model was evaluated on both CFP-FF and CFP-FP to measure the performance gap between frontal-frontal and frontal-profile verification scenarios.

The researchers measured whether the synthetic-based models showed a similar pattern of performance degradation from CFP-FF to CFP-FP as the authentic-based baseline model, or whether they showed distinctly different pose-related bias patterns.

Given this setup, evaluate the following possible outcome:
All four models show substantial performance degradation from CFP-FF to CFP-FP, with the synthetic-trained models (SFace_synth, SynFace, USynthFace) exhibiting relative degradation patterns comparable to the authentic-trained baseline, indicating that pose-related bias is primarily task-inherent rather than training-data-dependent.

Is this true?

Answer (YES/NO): NO